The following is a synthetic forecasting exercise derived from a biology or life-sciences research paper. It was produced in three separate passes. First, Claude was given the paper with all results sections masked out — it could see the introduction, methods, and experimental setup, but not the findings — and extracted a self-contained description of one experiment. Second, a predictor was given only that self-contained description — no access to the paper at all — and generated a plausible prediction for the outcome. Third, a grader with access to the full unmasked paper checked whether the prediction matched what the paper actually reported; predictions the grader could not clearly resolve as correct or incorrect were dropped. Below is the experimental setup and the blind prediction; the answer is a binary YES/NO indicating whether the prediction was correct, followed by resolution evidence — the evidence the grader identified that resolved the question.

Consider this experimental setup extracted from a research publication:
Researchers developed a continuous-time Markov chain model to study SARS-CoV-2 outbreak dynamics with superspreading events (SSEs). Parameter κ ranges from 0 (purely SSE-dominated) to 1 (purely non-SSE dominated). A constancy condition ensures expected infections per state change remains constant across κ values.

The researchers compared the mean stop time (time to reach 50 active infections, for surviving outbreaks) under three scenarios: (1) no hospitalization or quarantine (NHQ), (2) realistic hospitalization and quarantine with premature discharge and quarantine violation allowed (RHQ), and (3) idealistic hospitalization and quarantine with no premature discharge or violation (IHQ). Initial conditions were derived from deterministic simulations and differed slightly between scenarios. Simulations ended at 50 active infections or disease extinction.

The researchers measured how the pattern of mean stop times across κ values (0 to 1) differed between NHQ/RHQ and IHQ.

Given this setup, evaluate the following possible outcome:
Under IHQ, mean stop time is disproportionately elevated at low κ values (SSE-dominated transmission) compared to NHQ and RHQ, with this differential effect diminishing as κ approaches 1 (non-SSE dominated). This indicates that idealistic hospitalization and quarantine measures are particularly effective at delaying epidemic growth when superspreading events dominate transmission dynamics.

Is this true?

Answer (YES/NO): NO